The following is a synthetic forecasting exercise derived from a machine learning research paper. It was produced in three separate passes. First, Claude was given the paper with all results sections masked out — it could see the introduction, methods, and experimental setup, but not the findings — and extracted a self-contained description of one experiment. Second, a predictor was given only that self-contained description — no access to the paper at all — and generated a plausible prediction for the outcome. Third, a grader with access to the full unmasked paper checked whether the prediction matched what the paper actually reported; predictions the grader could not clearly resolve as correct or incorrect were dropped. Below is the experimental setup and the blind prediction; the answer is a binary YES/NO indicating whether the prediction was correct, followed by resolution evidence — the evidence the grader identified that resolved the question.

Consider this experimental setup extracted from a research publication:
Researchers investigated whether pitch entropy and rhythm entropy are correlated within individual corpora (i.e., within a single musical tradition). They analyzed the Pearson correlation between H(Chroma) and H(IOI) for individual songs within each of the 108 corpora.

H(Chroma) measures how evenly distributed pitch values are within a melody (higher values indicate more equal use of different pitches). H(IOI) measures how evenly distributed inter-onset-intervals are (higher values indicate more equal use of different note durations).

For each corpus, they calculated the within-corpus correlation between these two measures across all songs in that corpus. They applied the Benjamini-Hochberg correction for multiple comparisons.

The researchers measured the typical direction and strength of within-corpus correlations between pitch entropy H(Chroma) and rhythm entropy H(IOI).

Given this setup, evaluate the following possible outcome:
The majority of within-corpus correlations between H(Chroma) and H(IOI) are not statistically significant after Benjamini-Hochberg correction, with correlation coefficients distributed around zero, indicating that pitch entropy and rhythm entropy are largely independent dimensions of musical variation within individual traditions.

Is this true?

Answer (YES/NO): NO